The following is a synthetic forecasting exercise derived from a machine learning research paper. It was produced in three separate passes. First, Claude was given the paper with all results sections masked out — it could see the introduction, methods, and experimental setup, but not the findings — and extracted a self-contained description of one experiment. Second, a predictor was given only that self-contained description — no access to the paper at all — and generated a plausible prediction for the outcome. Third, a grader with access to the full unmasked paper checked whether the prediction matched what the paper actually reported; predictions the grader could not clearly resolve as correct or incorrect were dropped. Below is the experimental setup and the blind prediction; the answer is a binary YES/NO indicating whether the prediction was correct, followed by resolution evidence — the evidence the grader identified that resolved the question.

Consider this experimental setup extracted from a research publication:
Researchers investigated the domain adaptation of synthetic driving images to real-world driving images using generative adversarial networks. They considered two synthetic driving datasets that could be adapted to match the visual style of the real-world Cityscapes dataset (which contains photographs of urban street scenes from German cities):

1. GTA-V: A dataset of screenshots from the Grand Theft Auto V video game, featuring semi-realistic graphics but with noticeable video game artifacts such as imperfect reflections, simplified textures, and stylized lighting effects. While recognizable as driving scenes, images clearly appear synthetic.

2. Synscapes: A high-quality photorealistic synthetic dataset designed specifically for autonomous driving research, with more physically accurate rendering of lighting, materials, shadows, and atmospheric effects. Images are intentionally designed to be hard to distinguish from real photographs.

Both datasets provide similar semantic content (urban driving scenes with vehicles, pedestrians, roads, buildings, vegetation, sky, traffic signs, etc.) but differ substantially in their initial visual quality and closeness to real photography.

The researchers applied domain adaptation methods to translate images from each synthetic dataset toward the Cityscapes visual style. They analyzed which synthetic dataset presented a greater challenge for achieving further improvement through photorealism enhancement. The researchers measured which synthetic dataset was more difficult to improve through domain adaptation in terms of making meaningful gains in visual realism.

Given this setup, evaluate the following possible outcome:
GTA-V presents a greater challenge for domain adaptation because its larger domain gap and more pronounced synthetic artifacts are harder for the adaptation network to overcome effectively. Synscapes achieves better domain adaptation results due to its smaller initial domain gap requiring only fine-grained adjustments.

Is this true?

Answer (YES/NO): NO